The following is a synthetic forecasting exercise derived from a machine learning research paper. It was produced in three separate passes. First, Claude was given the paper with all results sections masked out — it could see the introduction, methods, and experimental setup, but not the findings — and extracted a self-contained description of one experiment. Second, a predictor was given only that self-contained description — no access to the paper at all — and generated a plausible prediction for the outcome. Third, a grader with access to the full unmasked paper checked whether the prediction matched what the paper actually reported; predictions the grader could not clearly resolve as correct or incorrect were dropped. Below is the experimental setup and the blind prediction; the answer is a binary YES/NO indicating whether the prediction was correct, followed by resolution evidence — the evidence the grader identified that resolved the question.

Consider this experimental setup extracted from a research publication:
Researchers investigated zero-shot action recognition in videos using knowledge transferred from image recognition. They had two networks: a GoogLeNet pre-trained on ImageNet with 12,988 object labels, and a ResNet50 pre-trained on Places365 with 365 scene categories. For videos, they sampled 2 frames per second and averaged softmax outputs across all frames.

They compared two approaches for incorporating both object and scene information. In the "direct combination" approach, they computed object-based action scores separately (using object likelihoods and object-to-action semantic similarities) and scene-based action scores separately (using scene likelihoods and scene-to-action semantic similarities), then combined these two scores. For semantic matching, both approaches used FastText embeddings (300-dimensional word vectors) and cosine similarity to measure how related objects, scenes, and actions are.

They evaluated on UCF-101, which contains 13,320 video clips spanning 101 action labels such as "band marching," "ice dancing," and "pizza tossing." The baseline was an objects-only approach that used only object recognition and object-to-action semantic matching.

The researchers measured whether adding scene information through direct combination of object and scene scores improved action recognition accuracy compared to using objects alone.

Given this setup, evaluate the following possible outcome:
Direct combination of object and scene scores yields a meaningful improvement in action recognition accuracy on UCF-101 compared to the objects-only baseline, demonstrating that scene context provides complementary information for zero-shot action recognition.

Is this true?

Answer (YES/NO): NO